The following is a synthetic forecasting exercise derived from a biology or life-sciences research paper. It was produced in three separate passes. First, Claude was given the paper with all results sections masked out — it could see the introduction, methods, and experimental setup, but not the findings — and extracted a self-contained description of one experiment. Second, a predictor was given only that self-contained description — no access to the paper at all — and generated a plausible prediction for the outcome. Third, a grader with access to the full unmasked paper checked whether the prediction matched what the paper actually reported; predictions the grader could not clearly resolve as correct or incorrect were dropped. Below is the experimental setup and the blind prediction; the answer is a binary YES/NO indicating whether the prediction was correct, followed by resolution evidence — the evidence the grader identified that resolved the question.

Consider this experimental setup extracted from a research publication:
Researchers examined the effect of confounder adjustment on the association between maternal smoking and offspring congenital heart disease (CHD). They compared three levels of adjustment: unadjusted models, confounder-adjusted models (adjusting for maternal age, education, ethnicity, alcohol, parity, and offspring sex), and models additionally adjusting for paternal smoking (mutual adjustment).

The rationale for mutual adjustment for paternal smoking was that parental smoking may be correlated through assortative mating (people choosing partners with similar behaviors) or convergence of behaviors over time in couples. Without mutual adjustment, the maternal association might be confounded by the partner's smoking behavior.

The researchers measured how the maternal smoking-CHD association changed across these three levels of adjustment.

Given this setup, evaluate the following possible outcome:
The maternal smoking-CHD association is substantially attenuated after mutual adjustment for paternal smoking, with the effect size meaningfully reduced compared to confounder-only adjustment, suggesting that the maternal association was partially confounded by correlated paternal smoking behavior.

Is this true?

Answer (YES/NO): NO